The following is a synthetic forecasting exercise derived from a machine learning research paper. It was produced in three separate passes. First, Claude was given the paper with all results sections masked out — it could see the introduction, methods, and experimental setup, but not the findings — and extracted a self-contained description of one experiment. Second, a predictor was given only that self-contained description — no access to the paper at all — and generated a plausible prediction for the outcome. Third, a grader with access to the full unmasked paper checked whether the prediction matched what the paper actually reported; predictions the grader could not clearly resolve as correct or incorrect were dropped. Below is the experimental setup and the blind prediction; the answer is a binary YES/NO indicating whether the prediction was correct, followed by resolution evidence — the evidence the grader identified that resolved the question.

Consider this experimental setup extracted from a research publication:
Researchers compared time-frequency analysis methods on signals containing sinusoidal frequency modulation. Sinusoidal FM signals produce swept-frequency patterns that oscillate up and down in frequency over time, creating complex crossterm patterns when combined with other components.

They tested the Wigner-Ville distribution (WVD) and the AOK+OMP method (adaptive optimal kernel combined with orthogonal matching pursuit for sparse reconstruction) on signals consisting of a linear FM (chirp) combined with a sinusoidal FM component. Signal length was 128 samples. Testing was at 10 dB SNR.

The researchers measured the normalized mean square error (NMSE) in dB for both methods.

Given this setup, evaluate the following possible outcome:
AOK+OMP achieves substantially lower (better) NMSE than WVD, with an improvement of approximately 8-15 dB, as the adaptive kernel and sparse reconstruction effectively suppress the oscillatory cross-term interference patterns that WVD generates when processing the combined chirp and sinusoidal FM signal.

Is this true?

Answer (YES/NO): NO